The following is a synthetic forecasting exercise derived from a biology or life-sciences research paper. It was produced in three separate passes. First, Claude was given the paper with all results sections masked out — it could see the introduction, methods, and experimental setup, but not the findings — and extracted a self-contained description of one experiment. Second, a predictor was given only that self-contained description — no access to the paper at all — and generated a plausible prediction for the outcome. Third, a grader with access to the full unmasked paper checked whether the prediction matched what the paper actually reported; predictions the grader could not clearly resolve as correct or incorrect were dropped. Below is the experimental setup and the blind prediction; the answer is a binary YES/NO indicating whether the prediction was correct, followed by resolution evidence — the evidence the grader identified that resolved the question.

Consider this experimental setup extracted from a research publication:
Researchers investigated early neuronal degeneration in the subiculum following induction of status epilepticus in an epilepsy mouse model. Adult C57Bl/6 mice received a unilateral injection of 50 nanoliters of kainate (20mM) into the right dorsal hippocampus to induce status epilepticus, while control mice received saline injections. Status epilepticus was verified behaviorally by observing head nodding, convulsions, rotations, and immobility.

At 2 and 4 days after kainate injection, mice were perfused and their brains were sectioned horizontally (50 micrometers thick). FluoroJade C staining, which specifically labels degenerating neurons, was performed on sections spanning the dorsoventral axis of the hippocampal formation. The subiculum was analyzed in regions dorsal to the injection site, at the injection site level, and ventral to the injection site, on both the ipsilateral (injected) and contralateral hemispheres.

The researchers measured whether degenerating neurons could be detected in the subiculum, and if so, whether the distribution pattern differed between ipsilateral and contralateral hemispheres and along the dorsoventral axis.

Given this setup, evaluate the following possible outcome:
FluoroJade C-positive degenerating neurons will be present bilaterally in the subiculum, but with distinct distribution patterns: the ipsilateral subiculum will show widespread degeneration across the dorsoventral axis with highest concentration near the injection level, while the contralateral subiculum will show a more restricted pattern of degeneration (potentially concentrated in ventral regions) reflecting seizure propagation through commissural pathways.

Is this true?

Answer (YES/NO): NO